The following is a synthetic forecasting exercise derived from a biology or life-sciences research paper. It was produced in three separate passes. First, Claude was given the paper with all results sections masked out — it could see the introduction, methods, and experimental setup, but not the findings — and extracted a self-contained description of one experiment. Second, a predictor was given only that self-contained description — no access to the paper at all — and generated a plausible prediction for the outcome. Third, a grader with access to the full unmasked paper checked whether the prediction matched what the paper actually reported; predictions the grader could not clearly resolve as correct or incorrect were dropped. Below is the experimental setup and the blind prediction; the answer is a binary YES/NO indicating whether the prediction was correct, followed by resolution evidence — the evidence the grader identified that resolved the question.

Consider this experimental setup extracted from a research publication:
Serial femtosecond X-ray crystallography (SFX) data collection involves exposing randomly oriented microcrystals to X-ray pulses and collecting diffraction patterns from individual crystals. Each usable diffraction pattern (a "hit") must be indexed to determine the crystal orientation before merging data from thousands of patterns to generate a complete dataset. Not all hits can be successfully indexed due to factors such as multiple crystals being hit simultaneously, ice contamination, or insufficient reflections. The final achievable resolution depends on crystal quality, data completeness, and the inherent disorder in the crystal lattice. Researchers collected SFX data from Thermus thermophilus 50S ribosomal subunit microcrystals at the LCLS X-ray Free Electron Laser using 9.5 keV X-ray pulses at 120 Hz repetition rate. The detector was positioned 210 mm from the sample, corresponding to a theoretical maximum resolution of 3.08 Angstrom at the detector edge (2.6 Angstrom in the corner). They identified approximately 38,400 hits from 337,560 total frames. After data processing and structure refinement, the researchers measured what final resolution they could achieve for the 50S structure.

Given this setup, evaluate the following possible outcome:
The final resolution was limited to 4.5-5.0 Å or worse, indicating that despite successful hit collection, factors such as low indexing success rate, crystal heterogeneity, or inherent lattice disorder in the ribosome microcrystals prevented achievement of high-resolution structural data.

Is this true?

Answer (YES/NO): NO